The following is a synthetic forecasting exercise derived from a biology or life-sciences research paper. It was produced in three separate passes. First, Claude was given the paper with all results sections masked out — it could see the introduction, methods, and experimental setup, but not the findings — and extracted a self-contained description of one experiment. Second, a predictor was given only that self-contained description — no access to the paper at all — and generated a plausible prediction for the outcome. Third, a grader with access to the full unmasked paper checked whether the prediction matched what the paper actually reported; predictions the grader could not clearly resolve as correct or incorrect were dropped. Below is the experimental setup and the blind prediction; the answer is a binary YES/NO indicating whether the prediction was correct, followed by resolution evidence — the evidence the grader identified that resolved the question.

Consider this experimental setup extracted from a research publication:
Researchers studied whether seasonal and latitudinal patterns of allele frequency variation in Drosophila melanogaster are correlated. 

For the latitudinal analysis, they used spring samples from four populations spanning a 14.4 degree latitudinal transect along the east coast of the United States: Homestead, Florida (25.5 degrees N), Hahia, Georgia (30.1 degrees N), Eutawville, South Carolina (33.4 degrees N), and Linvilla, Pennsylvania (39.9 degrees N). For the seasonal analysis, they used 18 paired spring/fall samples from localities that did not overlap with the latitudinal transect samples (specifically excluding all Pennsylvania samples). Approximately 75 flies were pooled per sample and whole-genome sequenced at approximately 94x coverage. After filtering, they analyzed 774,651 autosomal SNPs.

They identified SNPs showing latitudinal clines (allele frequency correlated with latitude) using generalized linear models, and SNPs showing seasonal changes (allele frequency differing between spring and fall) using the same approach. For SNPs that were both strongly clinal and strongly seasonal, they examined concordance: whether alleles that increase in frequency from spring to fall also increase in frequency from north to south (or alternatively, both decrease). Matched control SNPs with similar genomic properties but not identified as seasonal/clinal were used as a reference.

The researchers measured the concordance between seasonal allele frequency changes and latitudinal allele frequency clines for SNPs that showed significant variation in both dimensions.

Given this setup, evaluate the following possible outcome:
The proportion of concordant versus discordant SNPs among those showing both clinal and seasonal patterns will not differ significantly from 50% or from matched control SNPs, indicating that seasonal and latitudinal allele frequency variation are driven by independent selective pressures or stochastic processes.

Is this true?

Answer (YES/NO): NO